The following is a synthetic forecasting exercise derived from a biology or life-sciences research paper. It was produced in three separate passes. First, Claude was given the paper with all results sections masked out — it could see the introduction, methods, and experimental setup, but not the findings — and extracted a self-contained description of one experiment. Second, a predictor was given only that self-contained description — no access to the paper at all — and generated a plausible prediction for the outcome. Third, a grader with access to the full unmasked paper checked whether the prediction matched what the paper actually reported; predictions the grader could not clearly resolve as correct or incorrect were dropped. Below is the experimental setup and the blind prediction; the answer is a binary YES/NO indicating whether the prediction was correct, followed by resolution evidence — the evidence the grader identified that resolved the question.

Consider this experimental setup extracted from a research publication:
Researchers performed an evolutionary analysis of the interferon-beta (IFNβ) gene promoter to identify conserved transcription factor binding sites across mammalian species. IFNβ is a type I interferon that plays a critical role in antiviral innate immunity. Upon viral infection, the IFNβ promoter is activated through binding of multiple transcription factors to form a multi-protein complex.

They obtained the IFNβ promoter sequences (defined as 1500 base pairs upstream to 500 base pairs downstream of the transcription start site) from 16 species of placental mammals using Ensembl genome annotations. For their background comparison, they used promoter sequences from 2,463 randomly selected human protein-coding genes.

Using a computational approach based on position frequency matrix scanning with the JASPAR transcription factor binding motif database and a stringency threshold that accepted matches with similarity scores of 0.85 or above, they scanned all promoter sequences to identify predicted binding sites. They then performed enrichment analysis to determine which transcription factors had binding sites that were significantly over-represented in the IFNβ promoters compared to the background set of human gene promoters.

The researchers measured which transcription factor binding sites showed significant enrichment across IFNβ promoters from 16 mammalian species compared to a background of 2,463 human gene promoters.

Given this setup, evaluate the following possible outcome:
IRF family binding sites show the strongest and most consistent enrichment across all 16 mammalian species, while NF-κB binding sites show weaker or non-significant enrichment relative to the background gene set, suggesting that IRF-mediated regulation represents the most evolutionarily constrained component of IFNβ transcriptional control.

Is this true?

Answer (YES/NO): NO